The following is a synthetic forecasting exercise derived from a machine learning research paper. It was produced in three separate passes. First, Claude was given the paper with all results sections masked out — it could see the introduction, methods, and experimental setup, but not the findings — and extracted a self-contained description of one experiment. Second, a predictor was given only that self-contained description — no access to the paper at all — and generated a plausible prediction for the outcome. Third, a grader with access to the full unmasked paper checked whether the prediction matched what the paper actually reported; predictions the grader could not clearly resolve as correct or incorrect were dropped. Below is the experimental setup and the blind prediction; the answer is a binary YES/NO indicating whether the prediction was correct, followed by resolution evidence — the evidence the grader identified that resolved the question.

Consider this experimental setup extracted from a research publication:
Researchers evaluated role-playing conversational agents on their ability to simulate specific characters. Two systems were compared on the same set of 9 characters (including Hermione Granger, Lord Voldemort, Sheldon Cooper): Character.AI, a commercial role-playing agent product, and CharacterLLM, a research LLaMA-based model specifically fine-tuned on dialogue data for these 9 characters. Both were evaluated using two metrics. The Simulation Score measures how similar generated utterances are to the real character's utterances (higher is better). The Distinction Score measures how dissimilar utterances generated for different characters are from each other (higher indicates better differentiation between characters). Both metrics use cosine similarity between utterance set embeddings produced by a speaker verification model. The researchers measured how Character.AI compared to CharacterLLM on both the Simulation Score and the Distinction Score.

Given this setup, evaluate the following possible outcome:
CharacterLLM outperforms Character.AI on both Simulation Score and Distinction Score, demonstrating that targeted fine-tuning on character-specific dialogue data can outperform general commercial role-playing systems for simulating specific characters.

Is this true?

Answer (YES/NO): NO